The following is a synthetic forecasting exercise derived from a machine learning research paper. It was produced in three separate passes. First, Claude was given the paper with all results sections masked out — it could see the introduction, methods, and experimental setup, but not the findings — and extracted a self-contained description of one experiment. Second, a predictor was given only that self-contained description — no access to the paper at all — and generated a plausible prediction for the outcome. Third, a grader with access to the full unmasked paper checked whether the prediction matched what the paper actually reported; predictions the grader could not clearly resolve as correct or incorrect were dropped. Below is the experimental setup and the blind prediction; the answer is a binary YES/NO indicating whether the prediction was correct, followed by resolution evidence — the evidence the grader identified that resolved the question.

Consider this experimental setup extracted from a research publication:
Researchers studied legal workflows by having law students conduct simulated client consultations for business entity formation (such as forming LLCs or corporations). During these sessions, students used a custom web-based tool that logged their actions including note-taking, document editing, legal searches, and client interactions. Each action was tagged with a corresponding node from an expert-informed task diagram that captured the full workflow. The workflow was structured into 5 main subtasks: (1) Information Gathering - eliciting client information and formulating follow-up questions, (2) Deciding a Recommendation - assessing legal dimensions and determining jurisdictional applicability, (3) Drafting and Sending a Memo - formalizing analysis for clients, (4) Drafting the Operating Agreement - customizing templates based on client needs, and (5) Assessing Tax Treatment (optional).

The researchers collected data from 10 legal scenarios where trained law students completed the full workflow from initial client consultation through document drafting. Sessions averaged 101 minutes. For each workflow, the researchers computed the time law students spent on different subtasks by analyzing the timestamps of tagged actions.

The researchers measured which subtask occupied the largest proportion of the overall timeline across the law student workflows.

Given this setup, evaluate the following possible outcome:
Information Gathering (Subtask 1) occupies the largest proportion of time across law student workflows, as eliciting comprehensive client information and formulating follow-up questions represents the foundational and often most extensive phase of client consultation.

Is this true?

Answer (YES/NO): YES